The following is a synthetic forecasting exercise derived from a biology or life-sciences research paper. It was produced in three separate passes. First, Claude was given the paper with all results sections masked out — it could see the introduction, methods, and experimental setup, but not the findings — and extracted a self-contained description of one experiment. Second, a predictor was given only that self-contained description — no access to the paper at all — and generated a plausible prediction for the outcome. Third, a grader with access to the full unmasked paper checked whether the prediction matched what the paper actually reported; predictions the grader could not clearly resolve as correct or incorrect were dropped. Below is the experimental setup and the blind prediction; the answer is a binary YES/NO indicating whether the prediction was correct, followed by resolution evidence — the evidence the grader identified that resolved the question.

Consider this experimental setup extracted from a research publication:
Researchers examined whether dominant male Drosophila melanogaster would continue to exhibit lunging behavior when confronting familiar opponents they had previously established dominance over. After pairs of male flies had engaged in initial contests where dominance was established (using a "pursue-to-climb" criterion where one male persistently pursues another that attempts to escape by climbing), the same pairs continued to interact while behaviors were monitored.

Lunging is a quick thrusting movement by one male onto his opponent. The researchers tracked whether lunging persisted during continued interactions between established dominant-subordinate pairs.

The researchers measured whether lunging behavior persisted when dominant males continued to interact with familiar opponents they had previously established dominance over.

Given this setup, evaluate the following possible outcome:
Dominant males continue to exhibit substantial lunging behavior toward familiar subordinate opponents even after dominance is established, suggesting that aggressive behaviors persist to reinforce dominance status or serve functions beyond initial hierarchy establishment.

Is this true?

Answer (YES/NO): YES